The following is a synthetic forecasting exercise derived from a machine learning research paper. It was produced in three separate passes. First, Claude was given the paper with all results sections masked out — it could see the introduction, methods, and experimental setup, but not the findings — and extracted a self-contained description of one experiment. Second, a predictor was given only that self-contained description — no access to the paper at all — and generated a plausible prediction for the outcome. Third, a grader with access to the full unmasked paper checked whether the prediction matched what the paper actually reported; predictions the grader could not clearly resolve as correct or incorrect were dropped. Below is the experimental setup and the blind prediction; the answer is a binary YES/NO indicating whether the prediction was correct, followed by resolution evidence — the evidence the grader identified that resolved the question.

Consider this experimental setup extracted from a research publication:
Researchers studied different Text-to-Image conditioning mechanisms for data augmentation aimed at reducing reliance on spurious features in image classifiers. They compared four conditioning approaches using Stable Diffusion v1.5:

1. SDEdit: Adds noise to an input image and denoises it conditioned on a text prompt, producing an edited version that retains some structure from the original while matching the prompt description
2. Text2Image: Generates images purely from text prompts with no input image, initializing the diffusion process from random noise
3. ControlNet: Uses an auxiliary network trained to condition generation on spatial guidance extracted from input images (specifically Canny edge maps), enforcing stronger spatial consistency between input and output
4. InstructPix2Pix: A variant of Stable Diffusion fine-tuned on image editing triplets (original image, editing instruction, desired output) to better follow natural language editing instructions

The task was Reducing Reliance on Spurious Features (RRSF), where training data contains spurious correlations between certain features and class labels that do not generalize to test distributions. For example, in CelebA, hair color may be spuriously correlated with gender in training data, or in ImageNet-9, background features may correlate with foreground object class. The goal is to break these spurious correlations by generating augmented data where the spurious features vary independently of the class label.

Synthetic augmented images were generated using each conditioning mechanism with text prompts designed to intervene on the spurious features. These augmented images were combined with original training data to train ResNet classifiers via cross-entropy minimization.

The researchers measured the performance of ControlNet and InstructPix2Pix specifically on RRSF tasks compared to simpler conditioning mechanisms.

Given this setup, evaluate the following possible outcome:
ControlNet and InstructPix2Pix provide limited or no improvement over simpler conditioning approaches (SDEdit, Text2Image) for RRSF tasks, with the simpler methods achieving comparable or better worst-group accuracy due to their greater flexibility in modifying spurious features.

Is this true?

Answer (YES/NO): NO